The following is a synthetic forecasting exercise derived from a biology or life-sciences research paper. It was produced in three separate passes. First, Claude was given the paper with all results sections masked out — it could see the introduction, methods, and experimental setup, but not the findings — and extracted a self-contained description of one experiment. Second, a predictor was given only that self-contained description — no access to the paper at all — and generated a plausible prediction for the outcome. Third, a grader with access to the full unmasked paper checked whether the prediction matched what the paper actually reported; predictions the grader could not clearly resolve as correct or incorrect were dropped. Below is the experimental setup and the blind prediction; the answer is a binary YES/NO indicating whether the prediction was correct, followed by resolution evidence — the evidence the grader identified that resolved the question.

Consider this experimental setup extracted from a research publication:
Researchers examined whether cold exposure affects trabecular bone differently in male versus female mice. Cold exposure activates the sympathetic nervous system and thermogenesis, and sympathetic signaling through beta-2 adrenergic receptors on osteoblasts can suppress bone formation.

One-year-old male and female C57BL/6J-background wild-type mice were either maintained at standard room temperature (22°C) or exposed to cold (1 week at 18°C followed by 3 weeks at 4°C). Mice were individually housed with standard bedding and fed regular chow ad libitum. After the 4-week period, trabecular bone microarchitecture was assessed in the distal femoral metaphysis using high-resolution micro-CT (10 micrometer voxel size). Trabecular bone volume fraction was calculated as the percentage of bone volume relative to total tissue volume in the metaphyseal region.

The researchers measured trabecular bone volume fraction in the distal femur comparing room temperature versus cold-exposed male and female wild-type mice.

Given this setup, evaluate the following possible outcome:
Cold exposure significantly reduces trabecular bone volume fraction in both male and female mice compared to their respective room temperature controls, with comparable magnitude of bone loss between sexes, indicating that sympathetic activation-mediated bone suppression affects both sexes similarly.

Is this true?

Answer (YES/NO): NO